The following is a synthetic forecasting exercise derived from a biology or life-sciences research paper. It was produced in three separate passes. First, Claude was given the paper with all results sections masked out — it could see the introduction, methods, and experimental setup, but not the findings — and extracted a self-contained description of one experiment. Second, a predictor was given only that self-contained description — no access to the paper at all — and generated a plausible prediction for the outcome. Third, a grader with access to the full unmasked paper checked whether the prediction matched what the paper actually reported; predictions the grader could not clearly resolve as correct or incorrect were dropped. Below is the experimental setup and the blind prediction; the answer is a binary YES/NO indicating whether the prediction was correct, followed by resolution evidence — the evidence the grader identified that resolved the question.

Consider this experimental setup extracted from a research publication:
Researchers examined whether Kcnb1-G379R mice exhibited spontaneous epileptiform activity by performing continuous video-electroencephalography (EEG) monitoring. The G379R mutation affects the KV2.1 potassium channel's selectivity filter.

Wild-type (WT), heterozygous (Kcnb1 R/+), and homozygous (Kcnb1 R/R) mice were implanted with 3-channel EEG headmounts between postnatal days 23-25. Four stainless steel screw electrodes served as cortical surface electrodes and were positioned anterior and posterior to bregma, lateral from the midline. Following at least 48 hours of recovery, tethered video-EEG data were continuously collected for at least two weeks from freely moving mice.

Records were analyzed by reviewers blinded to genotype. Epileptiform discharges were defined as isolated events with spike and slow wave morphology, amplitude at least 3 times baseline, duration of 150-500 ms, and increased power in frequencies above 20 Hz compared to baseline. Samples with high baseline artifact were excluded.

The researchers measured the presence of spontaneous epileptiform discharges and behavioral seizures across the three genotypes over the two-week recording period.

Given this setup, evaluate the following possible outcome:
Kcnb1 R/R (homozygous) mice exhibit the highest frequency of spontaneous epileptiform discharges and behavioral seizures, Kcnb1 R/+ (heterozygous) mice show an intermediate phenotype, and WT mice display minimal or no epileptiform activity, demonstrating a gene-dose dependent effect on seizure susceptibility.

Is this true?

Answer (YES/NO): NO